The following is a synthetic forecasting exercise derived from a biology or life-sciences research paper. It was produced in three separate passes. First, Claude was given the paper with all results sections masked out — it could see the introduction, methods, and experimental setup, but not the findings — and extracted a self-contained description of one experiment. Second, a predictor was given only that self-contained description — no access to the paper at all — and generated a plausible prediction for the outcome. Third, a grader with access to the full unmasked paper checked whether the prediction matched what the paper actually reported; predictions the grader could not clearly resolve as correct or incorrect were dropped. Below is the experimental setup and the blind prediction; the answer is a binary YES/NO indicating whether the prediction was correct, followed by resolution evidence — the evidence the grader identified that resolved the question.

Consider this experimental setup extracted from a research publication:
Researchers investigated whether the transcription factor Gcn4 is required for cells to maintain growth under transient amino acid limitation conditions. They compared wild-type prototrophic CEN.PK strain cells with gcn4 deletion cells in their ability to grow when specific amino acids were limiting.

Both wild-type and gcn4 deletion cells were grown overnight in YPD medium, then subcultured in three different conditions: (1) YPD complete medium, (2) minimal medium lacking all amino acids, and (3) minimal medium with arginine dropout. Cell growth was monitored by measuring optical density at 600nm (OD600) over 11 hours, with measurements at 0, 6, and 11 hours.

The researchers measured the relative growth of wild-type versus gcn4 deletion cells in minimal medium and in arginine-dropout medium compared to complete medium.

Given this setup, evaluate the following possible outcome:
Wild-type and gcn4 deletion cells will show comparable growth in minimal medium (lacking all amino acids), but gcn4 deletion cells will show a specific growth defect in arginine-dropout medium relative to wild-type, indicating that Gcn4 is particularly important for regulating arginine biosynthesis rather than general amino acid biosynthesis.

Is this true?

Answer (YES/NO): NO